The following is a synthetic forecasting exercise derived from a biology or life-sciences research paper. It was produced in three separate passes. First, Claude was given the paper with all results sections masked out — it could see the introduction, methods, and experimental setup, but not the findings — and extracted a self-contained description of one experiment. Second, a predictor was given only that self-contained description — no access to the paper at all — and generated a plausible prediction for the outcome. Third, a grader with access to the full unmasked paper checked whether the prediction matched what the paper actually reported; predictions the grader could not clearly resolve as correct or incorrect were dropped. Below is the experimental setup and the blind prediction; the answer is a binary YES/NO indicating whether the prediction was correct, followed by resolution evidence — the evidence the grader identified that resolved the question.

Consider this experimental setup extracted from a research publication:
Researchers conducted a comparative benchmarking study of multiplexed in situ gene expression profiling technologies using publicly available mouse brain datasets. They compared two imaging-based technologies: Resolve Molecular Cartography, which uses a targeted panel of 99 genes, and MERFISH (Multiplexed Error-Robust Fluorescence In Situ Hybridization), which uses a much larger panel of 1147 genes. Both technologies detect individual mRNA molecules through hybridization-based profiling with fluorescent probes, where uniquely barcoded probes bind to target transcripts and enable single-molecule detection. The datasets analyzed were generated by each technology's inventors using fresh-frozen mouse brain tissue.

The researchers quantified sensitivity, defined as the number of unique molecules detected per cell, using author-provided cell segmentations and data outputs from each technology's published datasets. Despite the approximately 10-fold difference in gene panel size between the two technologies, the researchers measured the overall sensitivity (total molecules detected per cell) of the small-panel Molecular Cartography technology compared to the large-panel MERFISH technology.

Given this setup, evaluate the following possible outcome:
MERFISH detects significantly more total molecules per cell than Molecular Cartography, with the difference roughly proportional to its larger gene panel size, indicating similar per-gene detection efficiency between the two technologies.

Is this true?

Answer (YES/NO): NO